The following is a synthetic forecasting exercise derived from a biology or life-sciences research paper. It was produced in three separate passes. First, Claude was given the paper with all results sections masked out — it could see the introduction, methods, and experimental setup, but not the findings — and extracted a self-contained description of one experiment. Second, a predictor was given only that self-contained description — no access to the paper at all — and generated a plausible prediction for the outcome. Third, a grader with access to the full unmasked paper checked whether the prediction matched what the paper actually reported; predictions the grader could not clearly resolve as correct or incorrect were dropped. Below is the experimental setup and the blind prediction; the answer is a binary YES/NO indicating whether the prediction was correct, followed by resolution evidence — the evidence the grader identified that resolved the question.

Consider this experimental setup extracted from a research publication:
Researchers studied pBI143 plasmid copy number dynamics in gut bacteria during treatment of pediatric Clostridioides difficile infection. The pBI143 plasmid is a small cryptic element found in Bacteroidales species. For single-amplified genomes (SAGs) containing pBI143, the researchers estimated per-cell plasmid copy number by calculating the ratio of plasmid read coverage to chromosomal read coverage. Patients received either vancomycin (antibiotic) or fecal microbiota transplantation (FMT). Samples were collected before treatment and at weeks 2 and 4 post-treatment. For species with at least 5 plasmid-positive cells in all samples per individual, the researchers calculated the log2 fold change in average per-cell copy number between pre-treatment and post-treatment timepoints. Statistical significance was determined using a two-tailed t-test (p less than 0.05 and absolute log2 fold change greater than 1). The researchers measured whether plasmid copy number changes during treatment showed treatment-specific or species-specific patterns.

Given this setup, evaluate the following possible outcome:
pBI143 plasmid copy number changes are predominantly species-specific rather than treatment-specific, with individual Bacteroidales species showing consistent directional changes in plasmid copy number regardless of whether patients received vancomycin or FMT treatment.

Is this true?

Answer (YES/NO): NO